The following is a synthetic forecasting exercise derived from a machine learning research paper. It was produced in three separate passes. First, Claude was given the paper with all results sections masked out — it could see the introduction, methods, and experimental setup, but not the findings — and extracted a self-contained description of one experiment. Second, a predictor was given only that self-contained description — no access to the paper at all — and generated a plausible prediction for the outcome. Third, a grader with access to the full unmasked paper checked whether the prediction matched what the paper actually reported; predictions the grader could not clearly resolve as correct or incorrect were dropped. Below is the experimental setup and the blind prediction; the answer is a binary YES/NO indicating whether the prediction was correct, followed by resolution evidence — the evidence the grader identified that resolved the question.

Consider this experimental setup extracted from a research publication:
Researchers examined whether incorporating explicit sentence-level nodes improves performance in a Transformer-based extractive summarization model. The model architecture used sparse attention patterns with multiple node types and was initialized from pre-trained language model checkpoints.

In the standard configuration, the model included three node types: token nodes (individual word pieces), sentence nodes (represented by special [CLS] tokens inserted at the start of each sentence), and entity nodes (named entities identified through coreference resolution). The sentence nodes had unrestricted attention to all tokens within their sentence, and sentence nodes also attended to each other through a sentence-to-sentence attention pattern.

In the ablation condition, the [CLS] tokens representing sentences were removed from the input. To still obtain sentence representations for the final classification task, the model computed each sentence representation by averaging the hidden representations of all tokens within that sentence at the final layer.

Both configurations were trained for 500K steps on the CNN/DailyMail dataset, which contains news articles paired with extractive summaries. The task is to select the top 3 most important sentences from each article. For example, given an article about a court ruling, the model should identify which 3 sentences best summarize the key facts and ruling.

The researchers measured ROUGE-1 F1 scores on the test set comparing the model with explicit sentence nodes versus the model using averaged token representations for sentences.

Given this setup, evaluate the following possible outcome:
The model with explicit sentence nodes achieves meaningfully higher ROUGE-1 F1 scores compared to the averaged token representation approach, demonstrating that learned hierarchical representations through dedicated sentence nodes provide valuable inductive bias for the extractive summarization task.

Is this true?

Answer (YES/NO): YES